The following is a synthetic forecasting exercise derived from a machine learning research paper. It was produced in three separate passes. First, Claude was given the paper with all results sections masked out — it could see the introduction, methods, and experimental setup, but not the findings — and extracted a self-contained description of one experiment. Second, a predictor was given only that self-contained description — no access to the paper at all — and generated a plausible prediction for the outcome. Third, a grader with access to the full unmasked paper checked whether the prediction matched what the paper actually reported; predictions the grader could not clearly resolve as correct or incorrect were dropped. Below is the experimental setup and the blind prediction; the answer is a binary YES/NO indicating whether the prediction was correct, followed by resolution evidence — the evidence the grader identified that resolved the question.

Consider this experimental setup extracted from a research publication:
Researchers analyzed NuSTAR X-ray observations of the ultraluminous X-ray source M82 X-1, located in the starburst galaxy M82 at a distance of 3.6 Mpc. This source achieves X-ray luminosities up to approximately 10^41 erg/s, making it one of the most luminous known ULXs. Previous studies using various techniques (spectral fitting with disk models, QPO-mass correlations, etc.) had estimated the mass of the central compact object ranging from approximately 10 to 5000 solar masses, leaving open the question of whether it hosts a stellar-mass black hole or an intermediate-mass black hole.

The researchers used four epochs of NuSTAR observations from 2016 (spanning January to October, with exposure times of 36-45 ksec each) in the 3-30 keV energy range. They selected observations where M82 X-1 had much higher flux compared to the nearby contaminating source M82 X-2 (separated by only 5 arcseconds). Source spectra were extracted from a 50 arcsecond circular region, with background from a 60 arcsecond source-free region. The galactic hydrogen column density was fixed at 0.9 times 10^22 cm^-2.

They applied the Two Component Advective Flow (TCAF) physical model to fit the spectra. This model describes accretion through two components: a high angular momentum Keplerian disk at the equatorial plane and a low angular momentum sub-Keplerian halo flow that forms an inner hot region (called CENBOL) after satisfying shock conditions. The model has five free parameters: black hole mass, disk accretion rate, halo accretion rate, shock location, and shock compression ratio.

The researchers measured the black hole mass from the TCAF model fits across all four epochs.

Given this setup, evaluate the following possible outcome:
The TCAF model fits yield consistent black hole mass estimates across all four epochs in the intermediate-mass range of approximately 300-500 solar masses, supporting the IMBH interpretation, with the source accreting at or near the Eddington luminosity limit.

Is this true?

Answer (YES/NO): NO